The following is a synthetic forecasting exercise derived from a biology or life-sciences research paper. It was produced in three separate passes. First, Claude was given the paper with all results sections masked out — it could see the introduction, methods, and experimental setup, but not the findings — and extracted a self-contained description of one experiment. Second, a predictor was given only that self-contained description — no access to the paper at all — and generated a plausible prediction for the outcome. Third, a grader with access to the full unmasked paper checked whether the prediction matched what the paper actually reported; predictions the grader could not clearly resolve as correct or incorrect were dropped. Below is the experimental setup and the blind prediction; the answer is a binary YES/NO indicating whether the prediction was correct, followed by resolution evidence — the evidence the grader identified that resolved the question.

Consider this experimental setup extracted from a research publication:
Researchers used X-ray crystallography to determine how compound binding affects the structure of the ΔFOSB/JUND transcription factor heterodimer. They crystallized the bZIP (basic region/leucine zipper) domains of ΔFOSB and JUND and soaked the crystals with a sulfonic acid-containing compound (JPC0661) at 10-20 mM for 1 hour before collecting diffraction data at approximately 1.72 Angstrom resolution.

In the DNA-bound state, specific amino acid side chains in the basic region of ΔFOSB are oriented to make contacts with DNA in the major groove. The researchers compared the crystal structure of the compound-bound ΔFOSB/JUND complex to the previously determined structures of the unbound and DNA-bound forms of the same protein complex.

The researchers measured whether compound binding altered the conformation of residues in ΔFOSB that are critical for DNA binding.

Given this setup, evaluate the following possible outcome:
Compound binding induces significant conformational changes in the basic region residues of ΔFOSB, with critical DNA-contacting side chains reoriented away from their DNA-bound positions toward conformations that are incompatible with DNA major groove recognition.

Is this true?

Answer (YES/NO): YES